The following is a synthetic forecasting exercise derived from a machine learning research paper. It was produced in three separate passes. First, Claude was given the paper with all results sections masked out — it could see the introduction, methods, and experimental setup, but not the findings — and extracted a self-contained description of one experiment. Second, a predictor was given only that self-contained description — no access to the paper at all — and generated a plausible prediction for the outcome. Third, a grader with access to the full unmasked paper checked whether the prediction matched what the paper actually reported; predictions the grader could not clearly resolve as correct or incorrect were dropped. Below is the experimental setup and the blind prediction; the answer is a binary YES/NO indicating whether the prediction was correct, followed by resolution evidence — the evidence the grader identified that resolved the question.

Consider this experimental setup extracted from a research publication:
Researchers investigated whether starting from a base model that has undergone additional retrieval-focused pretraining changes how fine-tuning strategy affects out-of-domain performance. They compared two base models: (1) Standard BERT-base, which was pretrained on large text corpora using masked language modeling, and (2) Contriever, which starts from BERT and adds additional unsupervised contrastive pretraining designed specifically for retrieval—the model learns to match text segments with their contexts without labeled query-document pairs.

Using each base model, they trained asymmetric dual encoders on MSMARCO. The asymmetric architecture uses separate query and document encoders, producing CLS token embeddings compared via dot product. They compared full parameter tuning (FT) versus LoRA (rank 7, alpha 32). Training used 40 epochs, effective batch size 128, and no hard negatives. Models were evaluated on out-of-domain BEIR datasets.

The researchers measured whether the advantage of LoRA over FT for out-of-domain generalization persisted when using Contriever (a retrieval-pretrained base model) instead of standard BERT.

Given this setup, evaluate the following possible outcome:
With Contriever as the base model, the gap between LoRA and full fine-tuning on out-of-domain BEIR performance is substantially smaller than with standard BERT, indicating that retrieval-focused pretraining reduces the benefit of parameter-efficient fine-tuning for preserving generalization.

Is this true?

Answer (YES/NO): YES